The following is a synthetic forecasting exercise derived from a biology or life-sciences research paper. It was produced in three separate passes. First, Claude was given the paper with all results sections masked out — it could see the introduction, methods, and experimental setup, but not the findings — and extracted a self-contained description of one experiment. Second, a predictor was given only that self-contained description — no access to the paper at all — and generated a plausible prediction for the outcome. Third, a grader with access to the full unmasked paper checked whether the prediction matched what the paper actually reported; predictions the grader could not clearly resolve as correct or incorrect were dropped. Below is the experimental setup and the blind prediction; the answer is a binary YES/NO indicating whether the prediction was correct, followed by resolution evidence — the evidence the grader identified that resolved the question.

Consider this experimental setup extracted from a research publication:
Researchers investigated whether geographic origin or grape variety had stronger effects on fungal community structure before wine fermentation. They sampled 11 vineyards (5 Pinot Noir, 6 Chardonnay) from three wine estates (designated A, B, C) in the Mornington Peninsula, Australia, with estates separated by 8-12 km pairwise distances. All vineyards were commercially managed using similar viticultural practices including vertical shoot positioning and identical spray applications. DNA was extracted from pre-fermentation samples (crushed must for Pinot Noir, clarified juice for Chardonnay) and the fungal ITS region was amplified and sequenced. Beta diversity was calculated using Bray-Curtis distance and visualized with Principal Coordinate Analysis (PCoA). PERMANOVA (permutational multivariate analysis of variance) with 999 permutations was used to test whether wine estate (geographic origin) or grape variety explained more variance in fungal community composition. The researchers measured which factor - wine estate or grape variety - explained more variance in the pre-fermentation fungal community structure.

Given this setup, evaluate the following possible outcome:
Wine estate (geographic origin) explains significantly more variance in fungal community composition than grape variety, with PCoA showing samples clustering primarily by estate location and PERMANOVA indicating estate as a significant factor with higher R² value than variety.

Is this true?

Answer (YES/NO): YES